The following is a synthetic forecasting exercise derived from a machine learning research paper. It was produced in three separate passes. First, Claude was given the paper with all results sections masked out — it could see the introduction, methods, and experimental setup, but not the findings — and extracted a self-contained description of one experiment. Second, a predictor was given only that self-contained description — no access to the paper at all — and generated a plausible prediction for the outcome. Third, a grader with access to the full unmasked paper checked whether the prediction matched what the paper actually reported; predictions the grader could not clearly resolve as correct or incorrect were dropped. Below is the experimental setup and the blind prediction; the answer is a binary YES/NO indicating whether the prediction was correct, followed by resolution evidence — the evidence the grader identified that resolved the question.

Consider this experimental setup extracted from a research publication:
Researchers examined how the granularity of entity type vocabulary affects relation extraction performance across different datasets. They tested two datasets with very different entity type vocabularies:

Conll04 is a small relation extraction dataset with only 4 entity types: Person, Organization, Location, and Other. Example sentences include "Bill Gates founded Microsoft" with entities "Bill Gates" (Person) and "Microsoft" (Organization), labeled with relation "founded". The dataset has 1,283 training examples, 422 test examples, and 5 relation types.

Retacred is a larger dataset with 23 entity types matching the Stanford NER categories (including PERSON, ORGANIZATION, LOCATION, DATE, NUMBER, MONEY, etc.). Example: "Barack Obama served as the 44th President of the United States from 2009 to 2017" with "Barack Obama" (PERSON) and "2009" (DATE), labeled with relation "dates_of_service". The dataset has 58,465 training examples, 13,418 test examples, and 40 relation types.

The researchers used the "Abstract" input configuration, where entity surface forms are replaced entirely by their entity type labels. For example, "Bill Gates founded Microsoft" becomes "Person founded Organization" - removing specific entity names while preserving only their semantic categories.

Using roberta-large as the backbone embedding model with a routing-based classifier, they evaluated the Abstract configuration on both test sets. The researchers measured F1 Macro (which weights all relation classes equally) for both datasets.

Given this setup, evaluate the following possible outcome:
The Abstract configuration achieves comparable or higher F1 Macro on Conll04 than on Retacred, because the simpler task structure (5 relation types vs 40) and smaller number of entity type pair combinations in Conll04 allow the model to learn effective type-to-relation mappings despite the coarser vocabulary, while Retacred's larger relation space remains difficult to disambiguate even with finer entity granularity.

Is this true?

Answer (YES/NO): YES